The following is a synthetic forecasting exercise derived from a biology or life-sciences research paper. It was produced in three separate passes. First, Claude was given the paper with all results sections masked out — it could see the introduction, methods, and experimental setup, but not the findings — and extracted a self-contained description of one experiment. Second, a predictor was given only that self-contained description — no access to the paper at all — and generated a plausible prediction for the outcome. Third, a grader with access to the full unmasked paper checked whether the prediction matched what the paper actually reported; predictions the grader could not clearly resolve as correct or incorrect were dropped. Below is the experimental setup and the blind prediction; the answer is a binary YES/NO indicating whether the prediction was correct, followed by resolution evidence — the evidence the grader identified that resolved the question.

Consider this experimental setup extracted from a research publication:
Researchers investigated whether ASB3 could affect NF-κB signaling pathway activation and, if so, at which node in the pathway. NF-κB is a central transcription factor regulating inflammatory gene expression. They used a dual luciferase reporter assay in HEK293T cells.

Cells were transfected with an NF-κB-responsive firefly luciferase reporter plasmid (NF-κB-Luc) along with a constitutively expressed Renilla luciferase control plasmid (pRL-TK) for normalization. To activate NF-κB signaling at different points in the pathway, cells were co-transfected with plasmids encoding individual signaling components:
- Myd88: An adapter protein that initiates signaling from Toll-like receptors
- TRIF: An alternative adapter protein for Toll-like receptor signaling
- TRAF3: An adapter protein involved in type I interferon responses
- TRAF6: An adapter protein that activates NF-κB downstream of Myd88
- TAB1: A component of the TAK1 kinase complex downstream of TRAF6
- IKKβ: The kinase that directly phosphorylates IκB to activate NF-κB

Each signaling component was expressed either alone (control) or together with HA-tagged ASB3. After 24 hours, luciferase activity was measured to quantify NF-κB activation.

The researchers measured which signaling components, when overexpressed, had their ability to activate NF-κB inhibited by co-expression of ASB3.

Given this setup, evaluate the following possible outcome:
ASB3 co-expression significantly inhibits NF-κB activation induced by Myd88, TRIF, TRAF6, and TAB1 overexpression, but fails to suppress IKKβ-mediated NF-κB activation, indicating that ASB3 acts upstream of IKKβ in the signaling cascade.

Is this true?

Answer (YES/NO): NO